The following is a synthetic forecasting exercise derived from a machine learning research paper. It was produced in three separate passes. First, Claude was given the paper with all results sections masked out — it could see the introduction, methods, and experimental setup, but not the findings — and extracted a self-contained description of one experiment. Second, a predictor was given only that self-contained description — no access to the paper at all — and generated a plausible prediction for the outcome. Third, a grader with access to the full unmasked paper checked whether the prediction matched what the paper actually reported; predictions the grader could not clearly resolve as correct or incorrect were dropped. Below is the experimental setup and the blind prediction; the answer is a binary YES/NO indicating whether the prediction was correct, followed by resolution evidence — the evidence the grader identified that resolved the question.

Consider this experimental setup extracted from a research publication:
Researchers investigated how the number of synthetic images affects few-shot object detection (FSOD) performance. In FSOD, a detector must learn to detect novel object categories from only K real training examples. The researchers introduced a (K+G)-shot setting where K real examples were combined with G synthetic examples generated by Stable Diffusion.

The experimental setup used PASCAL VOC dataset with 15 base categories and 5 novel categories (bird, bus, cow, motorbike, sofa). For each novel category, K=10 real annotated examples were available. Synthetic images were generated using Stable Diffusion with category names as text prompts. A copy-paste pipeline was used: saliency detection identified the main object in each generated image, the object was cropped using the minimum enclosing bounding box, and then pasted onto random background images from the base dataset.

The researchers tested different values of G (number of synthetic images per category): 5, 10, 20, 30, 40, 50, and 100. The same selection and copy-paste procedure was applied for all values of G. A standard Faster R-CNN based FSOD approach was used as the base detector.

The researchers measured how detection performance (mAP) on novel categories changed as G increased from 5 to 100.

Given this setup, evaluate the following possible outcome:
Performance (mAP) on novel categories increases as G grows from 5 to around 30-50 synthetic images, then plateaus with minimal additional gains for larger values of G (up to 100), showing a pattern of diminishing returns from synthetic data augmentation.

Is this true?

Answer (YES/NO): NO